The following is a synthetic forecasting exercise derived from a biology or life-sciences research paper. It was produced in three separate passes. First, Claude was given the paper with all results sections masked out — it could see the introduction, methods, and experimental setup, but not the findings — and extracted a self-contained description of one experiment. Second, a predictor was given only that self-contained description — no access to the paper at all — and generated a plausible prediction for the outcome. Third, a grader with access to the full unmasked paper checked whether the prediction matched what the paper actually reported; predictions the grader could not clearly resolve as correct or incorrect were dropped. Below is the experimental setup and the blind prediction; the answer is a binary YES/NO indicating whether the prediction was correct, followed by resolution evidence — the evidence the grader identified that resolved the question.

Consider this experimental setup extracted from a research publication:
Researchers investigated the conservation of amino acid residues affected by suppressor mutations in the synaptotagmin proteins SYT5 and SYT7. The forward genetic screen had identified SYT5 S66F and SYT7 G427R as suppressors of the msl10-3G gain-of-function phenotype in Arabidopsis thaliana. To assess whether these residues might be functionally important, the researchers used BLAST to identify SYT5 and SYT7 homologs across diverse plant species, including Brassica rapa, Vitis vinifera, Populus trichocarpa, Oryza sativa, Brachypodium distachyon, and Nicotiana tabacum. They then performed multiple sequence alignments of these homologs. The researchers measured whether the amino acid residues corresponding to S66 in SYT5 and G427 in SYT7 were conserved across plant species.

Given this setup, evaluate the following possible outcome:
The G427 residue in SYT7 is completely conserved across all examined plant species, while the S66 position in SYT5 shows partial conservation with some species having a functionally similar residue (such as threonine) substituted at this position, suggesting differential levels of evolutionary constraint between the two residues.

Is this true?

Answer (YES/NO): NO